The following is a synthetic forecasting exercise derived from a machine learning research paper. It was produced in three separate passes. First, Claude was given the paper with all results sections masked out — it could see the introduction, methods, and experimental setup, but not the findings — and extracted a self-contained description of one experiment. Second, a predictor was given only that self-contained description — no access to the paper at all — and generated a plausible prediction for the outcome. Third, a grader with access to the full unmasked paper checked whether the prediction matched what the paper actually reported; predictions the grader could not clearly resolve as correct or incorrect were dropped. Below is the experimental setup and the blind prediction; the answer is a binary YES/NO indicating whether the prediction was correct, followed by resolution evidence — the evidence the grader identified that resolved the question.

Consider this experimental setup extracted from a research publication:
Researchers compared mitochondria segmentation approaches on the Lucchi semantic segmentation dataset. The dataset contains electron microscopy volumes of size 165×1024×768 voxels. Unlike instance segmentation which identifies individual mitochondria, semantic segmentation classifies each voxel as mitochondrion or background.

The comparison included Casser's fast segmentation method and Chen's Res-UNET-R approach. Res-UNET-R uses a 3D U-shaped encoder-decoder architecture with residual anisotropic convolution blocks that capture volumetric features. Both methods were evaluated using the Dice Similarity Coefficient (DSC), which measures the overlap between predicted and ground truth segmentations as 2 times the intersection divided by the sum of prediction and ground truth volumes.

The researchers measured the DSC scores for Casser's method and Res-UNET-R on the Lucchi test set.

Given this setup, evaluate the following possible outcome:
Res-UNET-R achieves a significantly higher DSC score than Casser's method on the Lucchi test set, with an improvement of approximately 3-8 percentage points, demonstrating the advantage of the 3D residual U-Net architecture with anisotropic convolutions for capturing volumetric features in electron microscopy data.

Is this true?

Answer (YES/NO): NO